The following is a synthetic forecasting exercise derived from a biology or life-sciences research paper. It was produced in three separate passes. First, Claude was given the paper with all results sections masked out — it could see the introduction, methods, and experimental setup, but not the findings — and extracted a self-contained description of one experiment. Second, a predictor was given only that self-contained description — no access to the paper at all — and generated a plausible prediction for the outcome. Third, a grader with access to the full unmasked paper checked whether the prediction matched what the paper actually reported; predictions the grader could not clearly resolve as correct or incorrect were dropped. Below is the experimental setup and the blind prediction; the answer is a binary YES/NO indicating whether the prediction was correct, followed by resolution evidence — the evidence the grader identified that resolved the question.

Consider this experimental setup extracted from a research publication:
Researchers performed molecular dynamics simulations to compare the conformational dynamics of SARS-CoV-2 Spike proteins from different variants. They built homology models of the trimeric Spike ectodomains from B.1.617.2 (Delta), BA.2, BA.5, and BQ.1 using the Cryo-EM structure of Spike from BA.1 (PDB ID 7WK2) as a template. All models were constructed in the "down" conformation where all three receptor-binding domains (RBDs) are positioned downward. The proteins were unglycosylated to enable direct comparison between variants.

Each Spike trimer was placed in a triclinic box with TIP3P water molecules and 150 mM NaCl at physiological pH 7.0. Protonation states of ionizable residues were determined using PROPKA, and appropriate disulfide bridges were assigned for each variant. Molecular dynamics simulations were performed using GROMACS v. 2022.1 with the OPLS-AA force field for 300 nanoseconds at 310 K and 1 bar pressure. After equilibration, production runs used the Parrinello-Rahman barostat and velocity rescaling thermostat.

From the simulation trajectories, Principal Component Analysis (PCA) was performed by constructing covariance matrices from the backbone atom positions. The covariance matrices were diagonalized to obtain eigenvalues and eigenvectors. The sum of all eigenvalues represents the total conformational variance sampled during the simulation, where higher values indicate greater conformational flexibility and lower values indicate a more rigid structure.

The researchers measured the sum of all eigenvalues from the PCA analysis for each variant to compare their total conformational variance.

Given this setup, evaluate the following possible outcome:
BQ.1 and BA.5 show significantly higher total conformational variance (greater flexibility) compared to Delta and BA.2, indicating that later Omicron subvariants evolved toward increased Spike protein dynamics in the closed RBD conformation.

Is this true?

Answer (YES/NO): NO